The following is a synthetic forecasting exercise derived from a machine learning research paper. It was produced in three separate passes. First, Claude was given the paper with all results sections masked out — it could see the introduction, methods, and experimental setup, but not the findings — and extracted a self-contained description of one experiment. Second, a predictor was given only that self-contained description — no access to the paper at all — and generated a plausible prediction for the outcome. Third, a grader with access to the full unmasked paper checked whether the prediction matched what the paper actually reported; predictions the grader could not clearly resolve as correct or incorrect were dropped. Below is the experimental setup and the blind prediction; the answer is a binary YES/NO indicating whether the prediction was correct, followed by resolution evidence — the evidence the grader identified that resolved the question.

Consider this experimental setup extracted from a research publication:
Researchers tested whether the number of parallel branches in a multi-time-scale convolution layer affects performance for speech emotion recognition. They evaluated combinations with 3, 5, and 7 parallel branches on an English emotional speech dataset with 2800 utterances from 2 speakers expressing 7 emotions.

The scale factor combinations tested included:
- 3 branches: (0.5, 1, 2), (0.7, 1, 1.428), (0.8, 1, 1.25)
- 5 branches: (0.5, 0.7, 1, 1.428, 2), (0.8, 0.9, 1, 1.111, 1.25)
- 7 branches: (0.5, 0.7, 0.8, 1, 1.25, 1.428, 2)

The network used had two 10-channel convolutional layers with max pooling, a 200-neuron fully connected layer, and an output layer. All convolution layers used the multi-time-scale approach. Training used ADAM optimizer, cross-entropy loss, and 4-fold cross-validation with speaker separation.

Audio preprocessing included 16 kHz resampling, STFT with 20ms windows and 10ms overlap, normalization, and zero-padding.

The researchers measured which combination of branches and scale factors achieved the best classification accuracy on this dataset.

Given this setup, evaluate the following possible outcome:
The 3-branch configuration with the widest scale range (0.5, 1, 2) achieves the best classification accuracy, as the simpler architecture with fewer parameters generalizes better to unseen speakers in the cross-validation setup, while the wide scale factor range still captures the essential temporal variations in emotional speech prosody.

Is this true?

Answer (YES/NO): NO